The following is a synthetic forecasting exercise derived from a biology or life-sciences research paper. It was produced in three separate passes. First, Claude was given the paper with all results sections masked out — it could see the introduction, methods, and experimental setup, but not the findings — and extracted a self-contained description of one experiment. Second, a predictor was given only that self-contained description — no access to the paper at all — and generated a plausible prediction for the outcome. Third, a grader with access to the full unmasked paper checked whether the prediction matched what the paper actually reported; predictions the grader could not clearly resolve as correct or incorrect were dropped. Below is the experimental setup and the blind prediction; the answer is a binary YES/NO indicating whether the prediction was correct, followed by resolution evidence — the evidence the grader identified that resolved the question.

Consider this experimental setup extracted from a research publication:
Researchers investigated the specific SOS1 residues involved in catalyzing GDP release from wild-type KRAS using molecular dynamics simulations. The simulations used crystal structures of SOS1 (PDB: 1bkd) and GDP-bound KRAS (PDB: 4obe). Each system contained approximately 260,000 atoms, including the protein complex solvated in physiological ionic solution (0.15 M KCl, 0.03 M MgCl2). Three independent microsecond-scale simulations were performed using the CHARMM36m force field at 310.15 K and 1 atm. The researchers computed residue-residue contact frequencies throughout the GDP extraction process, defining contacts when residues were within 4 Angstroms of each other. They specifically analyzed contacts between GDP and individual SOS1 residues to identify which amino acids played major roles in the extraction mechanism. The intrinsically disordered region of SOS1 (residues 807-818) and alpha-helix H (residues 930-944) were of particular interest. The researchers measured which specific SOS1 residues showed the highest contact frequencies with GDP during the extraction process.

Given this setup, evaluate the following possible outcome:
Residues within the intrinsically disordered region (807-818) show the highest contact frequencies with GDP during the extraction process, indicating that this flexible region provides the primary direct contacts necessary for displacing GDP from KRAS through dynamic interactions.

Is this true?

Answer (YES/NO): NO